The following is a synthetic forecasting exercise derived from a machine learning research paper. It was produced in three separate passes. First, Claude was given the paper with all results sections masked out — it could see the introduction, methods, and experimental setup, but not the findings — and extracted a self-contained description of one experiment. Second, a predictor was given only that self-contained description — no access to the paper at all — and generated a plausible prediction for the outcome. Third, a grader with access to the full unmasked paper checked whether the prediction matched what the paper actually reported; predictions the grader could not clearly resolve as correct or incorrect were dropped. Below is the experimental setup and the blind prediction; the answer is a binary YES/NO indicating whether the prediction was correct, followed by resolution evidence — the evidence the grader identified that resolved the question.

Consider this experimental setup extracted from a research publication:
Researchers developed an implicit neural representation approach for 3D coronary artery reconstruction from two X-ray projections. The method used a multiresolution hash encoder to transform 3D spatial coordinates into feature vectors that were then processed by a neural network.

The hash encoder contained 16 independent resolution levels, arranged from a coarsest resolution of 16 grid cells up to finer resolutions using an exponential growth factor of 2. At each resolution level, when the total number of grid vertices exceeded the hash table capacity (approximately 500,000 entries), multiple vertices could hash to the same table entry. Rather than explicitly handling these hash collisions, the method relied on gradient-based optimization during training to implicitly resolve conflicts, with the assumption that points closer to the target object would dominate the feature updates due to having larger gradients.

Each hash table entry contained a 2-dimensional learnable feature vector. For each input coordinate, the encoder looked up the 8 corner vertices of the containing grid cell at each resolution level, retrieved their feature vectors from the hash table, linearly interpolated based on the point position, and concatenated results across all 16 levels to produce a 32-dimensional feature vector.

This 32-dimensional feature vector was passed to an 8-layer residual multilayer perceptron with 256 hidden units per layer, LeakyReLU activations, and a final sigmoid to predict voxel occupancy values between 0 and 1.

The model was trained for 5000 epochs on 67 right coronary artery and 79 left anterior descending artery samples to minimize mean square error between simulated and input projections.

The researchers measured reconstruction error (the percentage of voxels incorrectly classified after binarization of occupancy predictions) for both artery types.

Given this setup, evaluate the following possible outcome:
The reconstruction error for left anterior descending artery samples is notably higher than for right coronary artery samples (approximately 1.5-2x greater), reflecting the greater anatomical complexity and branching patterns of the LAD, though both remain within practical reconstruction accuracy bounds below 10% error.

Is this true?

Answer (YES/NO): NO